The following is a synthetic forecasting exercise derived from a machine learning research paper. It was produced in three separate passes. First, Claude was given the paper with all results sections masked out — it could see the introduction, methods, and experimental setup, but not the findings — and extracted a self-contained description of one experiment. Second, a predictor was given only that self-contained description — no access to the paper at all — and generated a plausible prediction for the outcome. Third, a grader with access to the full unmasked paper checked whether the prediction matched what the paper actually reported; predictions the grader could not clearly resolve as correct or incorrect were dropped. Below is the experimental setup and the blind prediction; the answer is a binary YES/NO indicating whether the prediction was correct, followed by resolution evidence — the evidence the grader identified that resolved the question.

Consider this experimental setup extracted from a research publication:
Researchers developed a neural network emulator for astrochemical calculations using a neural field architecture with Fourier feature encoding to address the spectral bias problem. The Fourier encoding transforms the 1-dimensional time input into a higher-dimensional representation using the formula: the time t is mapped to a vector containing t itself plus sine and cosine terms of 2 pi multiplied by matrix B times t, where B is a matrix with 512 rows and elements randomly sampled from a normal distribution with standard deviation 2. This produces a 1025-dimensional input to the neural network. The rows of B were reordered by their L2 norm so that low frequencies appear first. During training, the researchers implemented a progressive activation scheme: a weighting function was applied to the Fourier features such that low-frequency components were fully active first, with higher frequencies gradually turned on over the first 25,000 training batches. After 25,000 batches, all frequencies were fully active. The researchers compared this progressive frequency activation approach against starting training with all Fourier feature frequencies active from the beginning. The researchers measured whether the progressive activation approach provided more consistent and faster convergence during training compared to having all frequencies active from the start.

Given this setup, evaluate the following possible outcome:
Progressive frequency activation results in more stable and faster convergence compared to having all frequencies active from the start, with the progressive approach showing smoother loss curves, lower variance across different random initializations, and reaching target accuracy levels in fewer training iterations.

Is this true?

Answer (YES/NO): NO